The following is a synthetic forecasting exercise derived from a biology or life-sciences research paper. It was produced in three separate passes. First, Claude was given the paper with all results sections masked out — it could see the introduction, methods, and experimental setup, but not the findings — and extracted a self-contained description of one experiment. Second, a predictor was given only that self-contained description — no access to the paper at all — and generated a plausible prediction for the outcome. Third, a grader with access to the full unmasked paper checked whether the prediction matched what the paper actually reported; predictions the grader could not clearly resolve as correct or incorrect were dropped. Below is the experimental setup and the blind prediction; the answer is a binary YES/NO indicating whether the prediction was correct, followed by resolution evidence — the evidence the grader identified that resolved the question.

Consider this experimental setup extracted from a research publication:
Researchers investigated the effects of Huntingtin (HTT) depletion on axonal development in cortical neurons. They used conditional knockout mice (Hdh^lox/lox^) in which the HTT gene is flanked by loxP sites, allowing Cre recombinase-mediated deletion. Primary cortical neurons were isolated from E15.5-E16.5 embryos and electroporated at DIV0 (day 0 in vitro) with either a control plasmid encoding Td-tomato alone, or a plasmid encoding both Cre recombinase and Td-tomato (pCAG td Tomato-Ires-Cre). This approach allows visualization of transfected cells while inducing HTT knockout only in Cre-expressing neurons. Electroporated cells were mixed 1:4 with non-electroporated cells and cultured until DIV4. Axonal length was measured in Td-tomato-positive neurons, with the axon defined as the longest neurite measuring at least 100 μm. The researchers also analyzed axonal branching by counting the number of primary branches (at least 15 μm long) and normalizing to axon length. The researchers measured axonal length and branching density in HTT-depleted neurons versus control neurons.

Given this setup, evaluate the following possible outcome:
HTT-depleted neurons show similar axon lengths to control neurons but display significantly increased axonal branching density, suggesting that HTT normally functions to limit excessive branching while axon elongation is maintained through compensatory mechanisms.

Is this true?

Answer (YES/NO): NO